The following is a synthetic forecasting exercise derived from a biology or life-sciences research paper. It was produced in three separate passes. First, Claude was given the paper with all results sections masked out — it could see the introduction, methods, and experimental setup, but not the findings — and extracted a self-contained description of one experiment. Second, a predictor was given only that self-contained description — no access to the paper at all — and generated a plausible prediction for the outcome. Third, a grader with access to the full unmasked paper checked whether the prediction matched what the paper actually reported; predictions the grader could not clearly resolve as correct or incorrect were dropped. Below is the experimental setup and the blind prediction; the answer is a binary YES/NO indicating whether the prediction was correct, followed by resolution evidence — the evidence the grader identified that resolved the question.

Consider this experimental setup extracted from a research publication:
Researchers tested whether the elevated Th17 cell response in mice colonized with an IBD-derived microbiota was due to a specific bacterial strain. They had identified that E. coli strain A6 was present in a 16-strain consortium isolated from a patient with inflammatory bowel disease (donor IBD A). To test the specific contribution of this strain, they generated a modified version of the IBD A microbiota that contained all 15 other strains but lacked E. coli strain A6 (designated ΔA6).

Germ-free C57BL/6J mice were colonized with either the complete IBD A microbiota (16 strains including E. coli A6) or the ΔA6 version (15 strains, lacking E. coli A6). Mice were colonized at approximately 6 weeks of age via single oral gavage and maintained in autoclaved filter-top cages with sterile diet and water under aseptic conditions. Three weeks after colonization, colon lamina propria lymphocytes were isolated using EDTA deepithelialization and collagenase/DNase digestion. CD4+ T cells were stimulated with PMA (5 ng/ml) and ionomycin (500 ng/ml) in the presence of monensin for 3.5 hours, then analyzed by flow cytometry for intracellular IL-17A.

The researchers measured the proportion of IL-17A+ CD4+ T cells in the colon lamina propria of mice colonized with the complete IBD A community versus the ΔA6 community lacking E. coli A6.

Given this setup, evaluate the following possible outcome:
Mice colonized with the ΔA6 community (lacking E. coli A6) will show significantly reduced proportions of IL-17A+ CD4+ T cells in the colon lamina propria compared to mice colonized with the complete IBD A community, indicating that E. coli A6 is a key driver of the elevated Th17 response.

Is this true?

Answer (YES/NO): YES